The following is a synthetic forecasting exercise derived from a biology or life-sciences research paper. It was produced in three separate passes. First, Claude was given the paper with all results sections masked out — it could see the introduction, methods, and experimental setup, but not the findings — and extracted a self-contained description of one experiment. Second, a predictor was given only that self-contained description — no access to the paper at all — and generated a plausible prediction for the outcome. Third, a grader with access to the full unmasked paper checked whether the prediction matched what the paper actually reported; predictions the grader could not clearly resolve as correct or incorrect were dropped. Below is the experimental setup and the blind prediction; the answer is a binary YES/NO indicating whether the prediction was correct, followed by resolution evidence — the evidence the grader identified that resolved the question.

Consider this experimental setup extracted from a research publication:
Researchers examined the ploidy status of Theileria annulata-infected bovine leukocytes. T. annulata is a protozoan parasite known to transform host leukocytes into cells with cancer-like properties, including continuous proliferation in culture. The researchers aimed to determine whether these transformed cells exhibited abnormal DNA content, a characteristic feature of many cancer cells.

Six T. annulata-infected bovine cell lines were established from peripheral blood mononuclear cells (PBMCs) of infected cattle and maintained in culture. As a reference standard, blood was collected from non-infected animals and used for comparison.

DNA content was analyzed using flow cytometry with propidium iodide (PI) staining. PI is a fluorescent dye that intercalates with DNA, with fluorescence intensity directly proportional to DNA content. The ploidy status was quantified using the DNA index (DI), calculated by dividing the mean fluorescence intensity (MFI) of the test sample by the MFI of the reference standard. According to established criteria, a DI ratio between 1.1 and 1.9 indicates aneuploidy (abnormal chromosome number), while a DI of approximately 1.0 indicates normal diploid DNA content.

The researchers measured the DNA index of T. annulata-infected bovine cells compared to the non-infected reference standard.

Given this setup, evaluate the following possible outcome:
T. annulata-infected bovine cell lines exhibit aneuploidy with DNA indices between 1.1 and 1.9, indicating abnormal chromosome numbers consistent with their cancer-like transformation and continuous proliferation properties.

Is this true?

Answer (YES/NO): YES